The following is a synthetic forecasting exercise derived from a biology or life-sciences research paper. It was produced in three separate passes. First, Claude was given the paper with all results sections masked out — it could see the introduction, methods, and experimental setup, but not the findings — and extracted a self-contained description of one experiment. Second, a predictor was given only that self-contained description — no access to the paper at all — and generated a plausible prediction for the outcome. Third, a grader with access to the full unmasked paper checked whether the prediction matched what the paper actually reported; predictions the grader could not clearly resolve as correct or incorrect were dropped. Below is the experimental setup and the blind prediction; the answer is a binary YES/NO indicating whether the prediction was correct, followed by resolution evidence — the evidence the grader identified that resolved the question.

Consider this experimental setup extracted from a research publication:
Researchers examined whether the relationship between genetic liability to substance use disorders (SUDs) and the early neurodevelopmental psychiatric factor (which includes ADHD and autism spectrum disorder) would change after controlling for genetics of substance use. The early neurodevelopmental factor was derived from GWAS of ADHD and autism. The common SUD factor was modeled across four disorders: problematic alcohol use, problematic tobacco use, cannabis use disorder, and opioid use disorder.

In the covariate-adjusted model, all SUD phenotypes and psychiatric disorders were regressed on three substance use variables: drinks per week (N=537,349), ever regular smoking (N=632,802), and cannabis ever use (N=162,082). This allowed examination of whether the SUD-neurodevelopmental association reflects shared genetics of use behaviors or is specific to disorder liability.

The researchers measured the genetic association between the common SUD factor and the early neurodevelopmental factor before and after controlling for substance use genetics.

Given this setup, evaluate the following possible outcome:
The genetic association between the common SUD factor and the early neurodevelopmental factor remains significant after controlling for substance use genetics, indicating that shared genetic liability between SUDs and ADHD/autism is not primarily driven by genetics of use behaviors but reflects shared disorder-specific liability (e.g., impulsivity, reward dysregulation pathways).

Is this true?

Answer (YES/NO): YES